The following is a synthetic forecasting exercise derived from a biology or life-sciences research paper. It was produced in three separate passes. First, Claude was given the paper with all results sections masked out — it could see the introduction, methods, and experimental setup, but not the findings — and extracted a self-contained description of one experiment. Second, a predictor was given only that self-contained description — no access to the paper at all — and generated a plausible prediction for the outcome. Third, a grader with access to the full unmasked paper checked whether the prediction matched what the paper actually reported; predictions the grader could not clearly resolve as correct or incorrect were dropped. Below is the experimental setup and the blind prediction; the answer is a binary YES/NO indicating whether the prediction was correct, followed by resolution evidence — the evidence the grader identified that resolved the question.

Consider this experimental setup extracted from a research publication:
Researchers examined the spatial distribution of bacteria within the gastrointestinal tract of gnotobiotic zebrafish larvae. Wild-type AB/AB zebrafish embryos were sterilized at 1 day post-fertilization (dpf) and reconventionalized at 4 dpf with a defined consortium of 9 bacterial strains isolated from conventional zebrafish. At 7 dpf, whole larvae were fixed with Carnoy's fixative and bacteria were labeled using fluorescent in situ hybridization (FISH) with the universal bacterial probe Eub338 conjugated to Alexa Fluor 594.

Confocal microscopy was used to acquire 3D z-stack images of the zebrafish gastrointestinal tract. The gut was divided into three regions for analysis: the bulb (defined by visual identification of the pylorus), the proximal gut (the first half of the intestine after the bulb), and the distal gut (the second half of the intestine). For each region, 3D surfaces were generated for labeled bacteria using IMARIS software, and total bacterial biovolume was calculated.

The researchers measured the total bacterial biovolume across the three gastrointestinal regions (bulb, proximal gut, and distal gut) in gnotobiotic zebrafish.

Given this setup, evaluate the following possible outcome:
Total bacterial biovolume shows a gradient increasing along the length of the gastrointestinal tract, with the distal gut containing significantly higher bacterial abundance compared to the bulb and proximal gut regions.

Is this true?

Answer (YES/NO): NO